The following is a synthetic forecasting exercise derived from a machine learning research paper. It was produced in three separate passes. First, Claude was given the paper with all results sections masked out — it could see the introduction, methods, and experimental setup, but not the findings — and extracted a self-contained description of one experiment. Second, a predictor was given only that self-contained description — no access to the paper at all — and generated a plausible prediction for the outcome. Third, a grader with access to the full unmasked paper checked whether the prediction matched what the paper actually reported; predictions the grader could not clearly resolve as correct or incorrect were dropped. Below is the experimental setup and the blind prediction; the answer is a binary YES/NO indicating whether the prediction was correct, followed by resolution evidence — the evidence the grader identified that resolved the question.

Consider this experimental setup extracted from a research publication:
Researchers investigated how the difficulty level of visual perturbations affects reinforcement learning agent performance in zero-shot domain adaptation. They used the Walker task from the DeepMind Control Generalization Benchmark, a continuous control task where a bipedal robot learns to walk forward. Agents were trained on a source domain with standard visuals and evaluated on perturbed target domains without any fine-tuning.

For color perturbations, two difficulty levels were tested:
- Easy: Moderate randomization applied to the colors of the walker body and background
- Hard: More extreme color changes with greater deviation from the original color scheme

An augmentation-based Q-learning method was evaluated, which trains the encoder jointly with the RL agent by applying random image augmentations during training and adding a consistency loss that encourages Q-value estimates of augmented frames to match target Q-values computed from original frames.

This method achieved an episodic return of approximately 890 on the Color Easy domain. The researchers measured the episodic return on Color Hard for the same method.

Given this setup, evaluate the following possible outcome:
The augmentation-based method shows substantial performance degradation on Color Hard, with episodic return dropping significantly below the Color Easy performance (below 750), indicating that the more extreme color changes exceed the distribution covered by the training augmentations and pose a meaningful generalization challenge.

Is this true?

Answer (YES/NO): NO